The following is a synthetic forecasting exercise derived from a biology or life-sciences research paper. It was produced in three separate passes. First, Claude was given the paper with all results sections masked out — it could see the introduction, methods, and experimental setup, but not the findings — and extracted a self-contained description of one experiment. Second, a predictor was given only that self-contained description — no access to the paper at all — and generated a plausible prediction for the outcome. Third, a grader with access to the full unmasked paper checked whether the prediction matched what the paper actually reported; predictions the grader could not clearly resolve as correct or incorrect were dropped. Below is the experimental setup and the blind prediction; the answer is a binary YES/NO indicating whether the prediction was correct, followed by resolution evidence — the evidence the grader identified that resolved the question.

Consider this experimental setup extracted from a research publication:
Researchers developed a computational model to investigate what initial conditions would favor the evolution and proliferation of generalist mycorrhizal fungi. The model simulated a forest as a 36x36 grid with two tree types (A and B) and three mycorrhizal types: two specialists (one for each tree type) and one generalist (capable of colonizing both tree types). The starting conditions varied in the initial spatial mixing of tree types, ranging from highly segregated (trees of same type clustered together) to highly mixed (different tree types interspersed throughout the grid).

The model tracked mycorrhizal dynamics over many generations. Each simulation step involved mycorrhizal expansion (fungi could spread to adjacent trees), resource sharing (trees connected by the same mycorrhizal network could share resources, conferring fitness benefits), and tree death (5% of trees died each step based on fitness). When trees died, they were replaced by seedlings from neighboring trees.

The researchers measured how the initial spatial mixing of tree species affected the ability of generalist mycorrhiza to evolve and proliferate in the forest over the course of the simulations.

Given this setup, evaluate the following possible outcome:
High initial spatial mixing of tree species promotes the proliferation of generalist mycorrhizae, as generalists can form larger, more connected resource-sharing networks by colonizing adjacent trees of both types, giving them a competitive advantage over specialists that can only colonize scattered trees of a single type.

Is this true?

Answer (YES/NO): YES